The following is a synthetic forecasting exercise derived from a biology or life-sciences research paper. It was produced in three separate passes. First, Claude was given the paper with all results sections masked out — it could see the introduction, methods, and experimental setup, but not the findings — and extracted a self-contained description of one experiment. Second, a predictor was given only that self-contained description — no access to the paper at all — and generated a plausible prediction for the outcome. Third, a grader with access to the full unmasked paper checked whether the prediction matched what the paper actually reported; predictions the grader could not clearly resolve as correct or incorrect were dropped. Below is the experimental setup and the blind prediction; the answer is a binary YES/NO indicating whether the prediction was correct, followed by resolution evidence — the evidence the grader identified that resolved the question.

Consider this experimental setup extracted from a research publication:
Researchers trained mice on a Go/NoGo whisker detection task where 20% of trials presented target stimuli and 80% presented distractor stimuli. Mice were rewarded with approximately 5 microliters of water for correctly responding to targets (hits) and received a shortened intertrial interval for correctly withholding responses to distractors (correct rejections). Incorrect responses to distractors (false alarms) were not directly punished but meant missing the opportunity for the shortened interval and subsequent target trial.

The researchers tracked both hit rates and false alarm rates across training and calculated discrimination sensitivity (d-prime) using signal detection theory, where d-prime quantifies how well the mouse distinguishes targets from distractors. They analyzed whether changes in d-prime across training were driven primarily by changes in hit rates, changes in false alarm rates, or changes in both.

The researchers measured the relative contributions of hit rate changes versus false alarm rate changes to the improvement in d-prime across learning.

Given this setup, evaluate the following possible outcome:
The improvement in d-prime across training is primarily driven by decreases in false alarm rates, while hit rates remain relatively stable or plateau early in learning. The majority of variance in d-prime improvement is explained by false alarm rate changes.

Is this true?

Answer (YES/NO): NO